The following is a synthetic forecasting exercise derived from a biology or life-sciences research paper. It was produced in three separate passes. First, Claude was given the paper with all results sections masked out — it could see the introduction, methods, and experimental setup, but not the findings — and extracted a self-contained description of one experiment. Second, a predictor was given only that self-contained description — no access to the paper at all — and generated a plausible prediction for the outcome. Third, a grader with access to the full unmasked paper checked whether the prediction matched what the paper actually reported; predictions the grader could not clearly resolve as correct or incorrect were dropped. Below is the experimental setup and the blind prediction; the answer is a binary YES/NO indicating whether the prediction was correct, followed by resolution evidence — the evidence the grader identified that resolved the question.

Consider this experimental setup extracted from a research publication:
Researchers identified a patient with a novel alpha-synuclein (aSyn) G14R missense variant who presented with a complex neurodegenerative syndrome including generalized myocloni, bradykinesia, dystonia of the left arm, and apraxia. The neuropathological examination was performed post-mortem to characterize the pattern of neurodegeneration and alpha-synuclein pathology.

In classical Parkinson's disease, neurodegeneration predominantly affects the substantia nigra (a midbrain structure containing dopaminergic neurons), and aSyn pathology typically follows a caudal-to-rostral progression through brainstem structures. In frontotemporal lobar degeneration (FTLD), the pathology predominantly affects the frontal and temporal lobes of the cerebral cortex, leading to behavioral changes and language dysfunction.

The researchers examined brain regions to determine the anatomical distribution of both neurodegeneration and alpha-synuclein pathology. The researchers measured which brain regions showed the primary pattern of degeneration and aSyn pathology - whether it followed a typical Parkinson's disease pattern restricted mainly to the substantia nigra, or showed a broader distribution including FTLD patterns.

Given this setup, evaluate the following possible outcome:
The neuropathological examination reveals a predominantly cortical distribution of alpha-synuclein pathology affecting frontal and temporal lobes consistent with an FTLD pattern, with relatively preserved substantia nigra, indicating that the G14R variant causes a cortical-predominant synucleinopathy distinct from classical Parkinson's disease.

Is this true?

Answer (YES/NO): NO